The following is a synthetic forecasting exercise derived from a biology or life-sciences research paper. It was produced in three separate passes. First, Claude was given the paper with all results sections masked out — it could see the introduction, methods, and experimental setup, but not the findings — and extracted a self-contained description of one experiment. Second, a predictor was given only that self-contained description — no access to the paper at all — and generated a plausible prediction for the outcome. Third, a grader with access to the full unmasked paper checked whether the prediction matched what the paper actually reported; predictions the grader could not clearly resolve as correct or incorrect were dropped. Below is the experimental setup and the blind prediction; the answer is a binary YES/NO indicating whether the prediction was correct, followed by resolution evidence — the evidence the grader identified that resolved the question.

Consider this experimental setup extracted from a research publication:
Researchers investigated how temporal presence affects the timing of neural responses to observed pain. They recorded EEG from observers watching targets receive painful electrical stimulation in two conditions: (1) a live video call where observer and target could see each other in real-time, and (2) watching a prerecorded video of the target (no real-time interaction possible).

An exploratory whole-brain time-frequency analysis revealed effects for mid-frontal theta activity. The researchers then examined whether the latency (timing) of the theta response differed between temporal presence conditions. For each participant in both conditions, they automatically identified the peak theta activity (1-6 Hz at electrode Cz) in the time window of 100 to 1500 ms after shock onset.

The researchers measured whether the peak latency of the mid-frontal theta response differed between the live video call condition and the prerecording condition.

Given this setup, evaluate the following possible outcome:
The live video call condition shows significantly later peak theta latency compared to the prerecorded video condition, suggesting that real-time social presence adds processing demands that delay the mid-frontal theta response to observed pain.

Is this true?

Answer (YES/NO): NO